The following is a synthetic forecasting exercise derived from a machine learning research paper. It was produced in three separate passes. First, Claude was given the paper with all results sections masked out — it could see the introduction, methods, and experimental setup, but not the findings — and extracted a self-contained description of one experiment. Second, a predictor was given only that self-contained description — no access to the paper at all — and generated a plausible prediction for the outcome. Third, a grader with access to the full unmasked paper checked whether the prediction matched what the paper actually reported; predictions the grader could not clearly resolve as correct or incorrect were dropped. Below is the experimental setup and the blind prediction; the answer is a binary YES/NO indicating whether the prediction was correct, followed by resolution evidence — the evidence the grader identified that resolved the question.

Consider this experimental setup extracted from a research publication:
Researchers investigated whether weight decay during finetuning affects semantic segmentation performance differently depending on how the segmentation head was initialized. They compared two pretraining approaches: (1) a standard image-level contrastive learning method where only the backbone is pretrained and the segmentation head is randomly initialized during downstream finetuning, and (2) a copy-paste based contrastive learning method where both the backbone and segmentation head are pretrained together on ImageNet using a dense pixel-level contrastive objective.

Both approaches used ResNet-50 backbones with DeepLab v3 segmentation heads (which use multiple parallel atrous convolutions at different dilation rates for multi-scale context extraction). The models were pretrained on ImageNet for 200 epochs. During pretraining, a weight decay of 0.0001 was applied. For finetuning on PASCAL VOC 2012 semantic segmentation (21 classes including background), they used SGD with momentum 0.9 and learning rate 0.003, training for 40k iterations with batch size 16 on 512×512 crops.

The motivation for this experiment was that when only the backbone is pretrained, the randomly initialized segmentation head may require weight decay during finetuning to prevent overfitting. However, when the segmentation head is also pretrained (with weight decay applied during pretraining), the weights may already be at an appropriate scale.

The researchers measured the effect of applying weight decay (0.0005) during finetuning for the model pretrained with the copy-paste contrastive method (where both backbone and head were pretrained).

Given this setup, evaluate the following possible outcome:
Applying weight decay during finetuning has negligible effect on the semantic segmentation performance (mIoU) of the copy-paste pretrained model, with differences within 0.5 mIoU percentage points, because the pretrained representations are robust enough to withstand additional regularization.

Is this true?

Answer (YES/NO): NO